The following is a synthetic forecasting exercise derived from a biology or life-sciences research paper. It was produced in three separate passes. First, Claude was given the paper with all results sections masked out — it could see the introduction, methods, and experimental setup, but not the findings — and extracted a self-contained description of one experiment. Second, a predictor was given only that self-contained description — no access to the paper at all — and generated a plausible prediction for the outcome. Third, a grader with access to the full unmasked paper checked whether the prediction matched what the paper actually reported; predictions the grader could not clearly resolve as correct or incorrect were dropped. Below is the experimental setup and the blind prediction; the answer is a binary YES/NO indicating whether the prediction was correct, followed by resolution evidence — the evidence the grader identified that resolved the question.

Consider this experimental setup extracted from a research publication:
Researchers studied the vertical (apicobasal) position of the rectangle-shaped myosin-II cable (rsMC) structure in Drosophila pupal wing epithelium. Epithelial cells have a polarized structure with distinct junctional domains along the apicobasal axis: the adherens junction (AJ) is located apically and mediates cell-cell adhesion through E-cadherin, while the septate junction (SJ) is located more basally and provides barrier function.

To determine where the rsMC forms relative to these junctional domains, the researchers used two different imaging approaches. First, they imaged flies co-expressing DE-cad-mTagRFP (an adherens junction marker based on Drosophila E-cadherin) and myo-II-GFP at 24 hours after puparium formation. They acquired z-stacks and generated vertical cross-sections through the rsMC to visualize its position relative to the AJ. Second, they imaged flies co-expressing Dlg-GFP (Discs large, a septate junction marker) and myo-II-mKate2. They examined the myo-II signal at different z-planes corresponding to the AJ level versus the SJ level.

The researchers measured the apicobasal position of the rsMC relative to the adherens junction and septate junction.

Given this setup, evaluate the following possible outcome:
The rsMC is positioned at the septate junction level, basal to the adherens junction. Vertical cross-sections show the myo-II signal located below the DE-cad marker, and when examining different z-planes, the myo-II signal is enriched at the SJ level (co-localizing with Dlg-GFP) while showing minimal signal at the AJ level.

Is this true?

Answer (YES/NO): NO